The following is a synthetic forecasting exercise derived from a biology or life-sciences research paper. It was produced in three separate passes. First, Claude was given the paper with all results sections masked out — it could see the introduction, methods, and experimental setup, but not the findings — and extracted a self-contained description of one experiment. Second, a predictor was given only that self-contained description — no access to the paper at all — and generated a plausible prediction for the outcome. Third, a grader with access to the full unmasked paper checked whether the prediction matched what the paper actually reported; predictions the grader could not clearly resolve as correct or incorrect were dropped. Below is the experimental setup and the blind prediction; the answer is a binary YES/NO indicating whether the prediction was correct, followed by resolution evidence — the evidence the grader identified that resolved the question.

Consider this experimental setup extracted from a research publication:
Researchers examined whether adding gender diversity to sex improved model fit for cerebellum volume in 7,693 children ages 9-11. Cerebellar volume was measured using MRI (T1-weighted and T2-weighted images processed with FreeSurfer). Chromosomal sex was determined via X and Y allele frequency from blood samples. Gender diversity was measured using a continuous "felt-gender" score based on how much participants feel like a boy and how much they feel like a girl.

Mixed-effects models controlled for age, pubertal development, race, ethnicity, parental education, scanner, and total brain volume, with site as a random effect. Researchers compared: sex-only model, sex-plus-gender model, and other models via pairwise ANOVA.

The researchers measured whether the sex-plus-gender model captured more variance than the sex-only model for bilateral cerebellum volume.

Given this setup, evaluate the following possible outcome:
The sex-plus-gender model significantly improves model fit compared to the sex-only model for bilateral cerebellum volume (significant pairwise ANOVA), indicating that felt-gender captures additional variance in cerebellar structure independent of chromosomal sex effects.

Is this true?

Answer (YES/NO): NO